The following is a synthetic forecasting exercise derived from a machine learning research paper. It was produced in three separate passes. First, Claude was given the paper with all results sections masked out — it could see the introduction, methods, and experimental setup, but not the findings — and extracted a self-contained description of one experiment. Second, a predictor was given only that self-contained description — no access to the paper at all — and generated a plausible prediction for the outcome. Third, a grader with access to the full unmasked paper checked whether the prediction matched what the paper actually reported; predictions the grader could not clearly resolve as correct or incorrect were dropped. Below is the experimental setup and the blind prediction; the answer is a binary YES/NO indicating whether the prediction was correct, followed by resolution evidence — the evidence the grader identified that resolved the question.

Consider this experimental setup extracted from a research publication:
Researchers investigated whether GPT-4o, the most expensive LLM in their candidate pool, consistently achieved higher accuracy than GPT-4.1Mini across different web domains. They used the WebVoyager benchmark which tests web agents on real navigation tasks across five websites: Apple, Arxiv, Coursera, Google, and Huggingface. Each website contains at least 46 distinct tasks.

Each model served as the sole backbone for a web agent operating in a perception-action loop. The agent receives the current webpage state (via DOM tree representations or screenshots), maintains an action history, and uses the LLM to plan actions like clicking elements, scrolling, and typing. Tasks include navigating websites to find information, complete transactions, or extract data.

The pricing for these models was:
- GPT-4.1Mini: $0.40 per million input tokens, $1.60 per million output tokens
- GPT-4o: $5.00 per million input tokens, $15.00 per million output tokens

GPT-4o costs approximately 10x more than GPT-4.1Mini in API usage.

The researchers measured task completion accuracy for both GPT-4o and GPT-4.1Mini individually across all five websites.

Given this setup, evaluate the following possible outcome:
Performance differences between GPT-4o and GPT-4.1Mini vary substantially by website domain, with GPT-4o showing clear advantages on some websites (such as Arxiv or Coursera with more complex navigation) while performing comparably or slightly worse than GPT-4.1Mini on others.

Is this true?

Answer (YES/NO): NO